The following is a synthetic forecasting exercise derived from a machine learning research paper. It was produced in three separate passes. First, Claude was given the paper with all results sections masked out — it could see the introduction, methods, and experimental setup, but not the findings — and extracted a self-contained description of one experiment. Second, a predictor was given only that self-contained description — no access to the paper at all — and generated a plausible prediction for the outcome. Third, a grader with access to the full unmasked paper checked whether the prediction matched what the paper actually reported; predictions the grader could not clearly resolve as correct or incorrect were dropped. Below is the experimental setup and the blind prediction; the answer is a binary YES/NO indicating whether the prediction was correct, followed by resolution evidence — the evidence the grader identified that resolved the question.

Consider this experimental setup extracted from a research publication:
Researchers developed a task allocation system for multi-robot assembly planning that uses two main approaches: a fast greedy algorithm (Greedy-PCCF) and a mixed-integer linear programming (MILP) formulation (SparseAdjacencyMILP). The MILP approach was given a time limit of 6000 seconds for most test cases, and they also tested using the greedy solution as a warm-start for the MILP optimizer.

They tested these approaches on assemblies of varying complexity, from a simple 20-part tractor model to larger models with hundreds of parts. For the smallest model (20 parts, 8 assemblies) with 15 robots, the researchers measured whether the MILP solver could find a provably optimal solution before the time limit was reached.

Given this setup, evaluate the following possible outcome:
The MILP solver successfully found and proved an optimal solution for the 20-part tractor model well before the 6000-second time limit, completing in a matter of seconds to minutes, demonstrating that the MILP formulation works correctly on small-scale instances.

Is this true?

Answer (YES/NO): YES